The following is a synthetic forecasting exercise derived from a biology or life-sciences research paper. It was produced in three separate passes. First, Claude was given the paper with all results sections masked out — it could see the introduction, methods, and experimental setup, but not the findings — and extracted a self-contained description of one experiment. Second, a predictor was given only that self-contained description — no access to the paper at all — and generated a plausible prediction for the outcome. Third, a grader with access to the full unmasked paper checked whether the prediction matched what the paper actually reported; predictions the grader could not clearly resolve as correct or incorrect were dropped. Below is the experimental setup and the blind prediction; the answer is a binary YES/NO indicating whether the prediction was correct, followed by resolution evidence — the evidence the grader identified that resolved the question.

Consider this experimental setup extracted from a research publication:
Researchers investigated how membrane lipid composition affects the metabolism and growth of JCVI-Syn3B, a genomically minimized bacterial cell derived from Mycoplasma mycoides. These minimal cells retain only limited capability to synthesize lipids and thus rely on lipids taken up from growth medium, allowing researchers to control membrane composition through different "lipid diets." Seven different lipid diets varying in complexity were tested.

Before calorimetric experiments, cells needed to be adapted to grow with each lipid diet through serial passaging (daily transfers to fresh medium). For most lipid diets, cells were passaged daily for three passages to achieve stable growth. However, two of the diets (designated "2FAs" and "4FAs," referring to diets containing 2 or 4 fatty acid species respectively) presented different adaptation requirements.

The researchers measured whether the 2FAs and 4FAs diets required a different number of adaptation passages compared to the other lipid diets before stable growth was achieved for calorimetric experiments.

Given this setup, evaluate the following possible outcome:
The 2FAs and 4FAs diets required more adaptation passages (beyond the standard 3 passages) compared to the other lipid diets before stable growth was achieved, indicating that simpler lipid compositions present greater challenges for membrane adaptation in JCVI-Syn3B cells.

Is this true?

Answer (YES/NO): YES